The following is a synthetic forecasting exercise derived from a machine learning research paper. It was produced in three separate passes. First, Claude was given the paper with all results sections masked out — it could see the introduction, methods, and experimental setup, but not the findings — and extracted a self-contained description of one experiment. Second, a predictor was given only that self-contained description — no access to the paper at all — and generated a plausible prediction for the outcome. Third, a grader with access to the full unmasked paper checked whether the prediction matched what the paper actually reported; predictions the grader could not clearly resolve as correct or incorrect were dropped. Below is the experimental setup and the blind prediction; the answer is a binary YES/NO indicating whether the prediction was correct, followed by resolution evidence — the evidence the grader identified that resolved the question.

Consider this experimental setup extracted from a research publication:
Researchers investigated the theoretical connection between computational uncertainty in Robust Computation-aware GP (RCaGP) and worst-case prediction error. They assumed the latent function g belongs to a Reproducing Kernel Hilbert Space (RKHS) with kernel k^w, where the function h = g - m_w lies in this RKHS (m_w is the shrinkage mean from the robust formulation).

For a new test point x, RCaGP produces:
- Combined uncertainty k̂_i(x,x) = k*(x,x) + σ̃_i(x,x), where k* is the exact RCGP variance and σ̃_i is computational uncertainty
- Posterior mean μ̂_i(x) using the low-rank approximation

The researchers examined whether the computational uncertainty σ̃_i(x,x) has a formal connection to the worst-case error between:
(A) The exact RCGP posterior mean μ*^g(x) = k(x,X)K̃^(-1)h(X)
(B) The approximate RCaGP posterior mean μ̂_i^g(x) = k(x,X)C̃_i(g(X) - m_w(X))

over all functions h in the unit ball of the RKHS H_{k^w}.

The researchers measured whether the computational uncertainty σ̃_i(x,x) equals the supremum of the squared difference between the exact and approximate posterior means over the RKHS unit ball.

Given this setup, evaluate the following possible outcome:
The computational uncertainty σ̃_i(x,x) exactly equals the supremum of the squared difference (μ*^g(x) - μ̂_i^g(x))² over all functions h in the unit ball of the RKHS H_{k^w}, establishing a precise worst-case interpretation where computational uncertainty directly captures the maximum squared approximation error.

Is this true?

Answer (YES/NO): YES